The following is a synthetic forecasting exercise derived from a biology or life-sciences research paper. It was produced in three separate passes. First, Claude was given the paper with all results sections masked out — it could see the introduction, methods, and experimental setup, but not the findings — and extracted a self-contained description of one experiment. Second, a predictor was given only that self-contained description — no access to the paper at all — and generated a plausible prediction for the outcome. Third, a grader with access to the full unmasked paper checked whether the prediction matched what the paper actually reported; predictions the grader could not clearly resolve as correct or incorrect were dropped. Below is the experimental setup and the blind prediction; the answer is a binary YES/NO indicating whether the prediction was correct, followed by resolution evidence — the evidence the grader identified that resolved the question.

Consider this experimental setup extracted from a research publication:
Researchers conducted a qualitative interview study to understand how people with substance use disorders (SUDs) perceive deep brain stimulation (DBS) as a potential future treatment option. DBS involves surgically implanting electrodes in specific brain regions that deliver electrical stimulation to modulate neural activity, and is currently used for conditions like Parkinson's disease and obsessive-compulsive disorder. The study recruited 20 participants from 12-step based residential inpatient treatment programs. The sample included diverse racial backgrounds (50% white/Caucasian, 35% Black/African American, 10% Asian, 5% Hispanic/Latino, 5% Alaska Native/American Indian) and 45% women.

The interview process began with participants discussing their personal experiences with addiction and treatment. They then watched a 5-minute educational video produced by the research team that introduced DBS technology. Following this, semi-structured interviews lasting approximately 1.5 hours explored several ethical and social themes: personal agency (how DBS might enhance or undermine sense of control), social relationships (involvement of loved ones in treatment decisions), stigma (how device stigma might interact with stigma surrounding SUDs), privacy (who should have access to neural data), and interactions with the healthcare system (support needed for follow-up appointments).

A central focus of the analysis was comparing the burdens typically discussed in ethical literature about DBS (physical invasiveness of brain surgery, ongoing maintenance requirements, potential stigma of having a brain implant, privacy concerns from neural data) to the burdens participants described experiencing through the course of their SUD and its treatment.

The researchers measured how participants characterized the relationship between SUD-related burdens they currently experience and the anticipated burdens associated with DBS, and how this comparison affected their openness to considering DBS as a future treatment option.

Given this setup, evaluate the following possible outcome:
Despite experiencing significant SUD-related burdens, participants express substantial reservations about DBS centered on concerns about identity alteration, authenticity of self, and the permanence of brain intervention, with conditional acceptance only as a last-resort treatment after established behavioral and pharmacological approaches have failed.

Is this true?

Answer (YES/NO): NO